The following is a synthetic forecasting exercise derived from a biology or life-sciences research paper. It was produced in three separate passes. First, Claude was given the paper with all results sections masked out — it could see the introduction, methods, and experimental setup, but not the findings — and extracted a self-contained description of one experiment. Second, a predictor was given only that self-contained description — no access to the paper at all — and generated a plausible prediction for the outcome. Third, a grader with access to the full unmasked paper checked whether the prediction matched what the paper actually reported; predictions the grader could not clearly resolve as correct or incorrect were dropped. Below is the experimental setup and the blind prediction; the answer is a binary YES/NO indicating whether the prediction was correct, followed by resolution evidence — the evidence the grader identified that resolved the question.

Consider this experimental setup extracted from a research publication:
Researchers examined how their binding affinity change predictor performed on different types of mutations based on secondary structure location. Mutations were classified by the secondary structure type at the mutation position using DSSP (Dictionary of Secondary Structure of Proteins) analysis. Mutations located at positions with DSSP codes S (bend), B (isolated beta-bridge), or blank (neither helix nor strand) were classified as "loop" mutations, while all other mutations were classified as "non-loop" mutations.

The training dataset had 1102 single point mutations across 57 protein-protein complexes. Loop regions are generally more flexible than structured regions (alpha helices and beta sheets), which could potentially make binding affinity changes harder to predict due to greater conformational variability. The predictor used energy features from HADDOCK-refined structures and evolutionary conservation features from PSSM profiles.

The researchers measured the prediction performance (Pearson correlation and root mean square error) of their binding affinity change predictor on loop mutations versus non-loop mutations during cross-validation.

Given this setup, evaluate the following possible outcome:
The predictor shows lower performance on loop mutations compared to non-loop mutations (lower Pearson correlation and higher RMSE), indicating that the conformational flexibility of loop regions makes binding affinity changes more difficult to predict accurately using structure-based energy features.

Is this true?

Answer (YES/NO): NO